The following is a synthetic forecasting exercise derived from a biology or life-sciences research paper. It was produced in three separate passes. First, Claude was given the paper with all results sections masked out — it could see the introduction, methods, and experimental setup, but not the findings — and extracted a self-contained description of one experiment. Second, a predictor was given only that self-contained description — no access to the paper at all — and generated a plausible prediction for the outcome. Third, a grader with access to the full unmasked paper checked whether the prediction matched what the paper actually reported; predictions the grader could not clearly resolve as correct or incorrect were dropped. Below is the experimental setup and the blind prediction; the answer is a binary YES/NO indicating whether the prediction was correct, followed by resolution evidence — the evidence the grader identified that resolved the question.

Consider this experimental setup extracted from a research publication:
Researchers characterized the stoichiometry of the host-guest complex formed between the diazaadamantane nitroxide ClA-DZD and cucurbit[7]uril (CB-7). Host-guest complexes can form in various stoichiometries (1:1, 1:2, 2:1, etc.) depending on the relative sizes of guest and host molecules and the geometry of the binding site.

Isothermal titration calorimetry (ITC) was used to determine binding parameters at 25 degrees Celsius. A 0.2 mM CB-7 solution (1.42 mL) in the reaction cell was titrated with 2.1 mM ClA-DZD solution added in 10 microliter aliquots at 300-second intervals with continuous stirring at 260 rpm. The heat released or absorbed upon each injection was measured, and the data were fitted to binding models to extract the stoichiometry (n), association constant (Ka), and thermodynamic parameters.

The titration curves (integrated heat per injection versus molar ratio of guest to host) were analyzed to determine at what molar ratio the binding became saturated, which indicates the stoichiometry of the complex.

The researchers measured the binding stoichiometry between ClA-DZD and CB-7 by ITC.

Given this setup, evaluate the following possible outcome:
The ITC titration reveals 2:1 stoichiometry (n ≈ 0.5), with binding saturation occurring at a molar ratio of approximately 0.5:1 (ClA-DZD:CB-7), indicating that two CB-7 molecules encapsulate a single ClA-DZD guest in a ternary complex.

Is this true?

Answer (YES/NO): NO